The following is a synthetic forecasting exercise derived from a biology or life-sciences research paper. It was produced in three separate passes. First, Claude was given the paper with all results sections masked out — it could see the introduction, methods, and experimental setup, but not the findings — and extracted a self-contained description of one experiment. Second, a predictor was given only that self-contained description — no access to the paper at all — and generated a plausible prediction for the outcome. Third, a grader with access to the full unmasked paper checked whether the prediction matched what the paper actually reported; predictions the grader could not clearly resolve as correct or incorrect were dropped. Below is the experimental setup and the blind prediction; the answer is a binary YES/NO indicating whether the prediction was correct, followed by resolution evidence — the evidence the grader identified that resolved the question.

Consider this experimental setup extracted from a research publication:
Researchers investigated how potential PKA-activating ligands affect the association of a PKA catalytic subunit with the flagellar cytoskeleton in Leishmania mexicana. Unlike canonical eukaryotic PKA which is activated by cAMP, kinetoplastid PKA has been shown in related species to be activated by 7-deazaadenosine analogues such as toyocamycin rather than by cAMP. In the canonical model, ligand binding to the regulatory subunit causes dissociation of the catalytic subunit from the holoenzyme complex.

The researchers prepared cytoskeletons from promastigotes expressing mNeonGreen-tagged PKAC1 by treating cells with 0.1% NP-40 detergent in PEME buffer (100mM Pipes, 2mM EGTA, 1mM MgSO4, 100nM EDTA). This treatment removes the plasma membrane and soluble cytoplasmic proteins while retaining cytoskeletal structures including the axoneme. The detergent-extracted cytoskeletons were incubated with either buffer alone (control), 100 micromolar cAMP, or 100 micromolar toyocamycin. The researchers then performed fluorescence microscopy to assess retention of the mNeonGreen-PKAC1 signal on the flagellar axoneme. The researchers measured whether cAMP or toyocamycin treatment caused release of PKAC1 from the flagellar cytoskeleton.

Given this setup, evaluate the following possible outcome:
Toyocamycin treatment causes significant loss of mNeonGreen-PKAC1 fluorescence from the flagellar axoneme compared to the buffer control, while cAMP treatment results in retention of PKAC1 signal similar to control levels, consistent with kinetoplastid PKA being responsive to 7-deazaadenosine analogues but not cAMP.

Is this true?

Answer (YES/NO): NO